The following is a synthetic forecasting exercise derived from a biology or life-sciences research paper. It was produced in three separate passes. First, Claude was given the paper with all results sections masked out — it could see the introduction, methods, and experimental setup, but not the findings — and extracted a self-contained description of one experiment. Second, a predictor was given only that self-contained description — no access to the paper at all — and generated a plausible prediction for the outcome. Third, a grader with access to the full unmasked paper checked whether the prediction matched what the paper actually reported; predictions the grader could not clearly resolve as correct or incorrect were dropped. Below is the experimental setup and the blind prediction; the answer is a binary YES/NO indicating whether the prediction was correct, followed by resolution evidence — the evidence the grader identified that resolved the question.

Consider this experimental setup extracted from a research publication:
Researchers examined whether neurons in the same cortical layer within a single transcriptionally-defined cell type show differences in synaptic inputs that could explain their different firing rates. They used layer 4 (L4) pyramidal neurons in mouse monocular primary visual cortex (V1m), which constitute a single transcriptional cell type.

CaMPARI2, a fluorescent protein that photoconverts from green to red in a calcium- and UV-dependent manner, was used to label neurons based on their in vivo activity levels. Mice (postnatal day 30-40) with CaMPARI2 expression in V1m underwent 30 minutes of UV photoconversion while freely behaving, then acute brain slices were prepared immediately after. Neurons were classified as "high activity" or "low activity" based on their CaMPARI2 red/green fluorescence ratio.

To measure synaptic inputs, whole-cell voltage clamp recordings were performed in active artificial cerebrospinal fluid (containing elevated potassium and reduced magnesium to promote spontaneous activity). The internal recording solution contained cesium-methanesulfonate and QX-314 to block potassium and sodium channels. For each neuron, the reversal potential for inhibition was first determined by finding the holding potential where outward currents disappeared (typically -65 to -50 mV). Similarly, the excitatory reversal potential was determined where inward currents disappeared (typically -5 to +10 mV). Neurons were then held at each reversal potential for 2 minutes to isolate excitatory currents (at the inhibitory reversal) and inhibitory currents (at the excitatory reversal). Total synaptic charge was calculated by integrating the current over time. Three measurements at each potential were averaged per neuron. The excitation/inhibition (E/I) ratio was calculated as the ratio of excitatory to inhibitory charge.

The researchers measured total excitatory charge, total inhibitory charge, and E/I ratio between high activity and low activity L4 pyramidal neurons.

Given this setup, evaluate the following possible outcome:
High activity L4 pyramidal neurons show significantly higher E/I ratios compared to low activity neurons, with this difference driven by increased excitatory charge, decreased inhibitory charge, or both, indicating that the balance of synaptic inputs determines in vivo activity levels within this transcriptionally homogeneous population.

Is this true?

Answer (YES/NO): NO